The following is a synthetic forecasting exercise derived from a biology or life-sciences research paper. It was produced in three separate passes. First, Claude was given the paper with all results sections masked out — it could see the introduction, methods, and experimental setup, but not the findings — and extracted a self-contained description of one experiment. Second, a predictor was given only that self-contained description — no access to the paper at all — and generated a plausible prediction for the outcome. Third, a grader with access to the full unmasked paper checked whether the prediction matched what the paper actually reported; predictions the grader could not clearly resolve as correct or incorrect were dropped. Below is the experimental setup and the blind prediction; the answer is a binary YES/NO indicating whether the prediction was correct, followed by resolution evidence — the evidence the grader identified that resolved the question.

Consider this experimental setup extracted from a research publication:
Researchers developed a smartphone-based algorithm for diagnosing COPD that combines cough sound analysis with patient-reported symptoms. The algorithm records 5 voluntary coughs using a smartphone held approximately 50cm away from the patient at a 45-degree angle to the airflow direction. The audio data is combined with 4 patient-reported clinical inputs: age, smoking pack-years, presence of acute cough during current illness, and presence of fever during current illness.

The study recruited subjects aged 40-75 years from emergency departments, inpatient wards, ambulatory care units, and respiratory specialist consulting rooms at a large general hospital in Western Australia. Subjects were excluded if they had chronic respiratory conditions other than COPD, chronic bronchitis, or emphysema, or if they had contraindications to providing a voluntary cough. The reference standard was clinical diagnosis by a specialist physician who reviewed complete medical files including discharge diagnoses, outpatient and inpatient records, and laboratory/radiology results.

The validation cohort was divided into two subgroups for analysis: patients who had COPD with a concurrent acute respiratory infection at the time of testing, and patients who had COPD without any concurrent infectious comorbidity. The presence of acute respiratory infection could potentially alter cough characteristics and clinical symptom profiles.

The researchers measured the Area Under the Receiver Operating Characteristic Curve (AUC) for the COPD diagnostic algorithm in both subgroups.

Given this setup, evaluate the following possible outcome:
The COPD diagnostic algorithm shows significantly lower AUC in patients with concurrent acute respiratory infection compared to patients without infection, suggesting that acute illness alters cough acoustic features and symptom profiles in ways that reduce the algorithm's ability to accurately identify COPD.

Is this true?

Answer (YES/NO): NO